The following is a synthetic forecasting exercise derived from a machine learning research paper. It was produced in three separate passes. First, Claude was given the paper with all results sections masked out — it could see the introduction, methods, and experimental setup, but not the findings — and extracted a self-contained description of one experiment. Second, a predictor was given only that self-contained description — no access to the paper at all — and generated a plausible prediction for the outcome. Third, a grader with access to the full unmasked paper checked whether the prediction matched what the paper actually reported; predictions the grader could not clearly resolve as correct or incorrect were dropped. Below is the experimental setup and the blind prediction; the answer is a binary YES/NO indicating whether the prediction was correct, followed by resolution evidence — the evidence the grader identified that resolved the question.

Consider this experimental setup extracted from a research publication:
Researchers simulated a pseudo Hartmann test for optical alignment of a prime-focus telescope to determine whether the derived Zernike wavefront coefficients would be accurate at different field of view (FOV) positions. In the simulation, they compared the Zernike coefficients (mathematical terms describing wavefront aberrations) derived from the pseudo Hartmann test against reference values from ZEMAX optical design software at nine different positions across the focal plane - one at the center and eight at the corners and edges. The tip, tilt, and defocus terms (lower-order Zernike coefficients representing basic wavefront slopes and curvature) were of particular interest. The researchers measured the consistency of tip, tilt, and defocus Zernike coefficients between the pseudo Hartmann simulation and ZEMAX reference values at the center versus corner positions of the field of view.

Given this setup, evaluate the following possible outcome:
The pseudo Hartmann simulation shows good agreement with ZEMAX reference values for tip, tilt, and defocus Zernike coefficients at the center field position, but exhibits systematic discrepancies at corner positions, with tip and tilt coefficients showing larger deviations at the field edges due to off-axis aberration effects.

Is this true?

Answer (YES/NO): YES